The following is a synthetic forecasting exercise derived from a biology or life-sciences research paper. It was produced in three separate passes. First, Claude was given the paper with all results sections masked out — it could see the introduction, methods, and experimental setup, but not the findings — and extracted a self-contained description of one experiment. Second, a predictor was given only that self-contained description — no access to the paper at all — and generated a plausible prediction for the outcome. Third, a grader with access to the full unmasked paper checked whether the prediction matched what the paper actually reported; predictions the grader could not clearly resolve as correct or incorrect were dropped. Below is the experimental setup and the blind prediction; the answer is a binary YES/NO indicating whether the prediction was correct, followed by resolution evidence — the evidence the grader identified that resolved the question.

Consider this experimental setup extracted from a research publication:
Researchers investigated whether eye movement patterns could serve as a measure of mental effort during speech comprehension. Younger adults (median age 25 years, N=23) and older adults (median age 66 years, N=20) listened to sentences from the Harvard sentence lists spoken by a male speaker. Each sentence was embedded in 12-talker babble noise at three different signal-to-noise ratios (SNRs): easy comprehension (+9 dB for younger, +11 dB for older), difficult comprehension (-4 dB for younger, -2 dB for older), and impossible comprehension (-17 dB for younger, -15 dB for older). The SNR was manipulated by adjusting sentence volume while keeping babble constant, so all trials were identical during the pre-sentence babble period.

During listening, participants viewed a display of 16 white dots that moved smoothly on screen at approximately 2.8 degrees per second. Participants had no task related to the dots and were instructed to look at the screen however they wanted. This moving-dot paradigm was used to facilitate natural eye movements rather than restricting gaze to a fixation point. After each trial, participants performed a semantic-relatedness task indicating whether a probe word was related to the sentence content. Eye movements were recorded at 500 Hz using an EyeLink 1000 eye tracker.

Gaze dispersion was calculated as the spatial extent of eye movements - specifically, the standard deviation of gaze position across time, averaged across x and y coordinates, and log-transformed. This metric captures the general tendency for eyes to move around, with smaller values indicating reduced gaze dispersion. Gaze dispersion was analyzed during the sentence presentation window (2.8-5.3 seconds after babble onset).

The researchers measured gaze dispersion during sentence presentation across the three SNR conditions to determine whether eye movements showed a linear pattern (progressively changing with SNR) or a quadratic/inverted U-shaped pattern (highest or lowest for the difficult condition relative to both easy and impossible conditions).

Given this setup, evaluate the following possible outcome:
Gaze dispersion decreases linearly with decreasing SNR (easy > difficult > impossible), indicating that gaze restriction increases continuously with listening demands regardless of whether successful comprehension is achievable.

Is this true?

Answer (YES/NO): YES